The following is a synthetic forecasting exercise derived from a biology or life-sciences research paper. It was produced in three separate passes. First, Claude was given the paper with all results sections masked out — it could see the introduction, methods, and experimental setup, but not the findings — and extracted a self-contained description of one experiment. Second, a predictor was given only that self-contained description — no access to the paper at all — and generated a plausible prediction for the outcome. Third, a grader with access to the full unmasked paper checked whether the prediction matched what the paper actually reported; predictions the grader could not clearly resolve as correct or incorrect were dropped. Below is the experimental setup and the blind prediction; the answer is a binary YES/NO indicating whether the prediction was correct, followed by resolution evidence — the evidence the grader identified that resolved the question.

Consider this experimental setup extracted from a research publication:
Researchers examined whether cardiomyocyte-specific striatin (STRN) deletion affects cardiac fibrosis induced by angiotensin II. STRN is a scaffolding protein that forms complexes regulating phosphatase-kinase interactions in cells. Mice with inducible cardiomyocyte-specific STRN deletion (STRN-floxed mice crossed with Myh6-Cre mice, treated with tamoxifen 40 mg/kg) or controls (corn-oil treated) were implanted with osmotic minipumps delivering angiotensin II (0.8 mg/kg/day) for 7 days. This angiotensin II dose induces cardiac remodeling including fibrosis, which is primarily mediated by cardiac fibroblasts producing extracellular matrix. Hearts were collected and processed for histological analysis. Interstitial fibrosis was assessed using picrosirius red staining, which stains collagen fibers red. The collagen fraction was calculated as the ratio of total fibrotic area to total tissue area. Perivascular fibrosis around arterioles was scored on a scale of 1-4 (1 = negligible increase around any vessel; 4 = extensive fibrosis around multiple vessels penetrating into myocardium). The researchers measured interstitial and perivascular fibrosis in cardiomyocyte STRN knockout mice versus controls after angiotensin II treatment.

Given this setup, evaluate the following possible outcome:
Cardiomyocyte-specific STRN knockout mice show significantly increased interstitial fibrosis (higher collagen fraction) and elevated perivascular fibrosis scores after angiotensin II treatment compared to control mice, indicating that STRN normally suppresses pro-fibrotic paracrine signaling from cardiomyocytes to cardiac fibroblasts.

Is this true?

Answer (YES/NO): NO